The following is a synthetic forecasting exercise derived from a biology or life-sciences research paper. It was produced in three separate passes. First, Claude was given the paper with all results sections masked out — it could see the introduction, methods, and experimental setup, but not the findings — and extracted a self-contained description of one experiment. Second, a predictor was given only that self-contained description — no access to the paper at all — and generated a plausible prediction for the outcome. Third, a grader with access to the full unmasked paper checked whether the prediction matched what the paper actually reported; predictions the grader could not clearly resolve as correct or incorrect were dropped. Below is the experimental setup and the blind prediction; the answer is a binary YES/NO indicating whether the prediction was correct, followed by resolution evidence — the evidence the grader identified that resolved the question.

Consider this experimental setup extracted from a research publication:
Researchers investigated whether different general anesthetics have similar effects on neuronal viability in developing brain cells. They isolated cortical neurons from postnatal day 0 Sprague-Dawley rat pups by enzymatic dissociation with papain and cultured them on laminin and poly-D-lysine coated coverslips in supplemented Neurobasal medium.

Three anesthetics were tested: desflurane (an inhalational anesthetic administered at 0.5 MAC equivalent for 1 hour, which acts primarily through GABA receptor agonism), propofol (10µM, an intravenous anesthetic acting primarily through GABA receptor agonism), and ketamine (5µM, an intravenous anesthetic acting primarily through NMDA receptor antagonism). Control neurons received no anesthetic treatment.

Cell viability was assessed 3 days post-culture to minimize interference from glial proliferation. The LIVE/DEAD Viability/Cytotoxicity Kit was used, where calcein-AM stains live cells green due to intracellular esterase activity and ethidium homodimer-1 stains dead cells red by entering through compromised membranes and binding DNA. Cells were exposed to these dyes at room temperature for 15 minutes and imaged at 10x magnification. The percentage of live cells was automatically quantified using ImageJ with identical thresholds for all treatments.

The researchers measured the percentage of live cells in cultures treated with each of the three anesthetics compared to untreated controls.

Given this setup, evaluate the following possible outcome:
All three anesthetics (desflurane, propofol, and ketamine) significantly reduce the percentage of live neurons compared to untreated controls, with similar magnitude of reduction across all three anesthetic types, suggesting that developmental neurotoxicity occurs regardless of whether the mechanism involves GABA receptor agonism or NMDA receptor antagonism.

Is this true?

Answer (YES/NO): NO